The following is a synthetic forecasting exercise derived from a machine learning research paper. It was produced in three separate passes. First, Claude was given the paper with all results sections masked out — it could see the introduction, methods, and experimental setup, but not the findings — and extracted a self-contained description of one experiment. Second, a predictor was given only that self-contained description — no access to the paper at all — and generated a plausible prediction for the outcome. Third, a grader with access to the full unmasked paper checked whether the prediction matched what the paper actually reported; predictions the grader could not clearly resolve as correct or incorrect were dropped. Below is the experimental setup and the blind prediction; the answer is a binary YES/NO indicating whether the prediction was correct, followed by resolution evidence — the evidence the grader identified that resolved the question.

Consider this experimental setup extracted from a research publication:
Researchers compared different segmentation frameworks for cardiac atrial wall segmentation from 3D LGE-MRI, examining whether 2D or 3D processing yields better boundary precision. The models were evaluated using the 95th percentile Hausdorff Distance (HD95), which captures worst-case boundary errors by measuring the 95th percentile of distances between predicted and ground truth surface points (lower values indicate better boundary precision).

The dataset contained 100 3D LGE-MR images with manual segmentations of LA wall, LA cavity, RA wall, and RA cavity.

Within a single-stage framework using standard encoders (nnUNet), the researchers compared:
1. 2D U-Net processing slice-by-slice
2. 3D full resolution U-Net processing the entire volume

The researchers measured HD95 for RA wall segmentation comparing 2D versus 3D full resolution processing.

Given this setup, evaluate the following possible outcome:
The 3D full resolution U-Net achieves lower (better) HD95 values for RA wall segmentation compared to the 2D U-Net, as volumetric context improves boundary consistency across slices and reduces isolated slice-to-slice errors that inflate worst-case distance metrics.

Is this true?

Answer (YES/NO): YES